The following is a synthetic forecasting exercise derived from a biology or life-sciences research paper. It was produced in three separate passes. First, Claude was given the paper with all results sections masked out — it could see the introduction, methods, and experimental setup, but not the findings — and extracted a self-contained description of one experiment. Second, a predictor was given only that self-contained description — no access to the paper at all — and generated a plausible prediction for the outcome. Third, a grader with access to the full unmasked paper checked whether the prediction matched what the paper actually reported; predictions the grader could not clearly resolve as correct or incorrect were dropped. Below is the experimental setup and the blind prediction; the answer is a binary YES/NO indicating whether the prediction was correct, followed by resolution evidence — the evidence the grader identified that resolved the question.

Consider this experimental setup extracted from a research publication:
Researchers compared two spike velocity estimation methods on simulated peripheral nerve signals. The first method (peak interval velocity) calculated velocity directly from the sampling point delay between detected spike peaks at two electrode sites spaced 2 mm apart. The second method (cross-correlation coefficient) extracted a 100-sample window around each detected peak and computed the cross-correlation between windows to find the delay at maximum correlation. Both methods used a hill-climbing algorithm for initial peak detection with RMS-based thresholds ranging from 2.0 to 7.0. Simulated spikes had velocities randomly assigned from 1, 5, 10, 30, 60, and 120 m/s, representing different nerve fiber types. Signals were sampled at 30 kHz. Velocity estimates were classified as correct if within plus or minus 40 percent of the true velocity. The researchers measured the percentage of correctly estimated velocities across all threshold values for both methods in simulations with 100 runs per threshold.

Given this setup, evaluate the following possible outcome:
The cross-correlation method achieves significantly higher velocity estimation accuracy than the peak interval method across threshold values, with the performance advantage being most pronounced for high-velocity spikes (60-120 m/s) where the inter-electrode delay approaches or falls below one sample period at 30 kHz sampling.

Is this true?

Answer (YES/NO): NO